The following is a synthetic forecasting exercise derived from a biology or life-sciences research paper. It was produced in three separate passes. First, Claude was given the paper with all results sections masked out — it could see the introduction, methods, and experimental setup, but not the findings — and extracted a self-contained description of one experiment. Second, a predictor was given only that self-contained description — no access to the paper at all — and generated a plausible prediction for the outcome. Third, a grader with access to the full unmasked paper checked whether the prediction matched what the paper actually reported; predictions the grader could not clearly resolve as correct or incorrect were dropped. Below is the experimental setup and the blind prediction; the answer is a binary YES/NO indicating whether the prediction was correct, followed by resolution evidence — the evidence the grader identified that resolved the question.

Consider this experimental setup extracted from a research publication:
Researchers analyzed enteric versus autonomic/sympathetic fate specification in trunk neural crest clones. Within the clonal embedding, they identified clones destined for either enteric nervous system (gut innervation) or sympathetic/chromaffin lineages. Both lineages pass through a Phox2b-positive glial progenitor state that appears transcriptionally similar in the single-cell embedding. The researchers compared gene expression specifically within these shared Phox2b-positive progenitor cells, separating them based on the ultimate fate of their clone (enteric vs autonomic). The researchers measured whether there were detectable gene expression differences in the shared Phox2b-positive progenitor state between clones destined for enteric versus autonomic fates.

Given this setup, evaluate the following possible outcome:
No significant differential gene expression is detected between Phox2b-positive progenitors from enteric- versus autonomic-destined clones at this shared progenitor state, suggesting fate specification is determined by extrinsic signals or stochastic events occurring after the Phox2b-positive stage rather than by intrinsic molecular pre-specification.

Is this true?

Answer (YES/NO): NO